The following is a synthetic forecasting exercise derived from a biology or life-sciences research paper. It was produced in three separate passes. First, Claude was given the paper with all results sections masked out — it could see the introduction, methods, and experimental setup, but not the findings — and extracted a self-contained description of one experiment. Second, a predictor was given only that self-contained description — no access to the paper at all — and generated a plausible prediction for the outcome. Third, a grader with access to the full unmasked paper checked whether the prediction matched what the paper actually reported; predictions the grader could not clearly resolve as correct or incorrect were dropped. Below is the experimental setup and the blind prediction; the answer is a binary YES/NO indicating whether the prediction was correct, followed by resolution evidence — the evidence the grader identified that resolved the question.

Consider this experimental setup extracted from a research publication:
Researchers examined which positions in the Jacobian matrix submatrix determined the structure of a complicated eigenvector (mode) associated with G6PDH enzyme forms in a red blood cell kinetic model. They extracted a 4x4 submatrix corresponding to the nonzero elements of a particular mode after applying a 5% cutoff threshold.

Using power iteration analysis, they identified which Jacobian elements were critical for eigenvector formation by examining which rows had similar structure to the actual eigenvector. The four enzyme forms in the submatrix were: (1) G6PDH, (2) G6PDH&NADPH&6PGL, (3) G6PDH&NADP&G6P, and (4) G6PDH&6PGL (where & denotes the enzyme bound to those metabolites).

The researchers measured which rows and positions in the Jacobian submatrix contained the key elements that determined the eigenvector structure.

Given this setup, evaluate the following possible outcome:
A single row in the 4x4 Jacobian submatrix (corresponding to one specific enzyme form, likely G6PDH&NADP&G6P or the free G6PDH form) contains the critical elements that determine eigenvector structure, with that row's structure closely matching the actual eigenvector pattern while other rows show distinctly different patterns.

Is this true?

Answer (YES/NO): NO